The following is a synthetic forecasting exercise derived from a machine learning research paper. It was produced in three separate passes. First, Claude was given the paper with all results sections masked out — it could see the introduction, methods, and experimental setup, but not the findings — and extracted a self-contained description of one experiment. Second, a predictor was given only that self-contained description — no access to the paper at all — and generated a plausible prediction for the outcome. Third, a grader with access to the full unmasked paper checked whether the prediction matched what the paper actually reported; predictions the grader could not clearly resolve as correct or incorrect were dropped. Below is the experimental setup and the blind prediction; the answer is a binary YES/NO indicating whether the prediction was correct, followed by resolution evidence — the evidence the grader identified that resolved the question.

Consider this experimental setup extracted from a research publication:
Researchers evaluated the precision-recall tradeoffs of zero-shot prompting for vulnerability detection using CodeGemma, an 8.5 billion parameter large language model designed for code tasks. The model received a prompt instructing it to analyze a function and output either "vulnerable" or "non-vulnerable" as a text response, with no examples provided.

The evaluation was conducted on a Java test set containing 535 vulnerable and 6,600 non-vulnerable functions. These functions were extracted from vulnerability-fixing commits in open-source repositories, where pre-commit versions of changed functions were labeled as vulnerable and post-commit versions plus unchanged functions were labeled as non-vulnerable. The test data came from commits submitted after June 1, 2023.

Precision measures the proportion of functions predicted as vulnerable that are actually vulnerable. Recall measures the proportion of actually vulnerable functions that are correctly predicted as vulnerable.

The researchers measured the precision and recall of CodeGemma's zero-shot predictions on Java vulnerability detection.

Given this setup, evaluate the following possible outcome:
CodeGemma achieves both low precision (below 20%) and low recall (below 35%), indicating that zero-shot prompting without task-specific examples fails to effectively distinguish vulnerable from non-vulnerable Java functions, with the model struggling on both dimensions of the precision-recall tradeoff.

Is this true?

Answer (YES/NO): NO